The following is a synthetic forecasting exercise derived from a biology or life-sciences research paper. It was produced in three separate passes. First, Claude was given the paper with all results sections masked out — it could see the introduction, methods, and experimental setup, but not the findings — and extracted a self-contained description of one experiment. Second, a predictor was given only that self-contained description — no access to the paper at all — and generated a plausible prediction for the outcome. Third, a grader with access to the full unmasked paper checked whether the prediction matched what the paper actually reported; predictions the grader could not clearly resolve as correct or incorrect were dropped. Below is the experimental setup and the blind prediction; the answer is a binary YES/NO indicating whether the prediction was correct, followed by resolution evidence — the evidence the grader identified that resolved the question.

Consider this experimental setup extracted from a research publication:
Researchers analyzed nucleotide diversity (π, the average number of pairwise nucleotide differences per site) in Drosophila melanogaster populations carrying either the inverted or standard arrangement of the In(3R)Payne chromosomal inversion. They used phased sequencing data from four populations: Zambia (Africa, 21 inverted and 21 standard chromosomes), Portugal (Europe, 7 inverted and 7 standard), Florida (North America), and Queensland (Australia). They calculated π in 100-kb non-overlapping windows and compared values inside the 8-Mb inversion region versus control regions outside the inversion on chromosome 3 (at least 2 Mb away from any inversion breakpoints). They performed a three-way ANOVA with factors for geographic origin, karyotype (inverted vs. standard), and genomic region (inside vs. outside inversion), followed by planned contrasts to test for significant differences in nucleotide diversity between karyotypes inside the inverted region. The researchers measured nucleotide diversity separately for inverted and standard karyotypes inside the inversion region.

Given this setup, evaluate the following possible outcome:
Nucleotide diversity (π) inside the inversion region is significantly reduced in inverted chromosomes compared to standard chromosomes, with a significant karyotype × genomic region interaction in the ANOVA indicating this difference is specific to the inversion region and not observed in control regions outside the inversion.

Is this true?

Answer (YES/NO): NO